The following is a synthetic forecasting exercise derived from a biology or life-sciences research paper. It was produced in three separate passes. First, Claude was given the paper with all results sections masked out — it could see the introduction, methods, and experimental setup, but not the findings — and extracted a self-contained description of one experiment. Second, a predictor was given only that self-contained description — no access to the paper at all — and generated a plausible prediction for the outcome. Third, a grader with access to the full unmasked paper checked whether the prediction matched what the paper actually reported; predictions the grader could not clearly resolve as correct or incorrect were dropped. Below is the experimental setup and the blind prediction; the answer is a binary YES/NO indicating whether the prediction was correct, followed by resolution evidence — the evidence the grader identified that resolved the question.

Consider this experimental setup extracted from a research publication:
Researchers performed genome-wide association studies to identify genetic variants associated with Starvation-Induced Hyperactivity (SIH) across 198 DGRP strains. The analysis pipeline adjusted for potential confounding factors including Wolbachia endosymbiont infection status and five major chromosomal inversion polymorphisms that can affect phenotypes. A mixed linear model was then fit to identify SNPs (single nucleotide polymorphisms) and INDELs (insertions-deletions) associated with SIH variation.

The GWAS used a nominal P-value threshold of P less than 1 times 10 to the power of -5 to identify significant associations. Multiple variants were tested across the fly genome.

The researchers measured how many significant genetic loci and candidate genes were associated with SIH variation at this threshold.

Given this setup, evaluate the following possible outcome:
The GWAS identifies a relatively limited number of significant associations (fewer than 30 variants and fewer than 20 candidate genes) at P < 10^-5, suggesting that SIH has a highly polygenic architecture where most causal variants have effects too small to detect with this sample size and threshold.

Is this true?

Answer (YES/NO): YES